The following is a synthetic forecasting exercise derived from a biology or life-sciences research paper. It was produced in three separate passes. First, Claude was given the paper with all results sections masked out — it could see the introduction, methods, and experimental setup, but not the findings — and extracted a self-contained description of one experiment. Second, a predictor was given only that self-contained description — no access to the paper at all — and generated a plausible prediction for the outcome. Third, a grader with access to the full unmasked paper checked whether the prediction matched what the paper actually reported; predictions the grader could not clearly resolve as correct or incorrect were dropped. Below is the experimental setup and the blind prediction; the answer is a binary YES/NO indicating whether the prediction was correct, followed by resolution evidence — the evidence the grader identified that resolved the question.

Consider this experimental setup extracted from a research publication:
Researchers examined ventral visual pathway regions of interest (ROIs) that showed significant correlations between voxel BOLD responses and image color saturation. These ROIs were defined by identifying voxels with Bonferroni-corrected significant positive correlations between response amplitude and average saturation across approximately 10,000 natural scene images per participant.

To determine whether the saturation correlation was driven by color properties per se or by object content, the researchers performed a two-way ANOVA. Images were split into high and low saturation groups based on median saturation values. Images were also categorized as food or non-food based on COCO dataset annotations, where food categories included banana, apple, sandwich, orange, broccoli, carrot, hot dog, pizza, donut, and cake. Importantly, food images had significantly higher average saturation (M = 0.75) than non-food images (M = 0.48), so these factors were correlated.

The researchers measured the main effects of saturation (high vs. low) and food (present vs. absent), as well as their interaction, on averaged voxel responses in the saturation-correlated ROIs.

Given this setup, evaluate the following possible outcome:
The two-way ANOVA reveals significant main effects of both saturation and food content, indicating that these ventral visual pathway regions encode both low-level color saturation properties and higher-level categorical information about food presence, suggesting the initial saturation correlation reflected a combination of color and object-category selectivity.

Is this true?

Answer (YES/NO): YES